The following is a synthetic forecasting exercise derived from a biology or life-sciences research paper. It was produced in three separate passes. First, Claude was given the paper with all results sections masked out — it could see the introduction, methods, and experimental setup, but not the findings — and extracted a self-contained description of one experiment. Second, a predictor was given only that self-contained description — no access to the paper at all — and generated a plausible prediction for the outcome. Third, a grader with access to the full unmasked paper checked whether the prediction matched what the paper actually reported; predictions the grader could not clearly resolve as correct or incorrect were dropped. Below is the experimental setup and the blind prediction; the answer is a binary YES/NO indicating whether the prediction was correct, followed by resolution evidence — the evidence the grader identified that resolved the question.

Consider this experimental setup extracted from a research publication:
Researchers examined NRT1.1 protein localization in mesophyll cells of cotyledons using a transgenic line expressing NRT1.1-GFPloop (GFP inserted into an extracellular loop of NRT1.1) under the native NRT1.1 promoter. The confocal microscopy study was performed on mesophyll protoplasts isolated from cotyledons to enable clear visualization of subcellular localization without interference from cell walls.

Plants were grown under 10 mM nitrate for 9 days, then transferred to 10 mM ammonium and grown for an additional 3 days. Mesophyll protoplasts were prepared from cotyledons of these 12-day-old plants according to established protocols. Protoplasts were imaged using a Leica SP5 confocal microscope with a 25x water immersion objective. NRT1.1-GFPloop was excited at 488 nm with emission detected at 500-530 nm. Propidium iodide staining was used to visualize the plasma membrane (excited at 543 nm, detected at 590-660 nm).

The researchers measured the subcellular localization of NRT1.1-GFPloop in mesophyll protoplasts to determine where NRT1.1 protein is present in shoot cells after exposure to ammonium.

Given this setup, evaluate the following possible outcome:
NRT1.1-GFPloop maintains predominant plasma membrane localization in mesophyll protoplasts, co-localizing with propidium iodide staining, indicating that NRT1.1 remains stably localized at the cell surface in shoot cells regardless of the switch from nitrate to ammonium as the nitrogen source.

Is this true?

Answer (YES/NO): NO